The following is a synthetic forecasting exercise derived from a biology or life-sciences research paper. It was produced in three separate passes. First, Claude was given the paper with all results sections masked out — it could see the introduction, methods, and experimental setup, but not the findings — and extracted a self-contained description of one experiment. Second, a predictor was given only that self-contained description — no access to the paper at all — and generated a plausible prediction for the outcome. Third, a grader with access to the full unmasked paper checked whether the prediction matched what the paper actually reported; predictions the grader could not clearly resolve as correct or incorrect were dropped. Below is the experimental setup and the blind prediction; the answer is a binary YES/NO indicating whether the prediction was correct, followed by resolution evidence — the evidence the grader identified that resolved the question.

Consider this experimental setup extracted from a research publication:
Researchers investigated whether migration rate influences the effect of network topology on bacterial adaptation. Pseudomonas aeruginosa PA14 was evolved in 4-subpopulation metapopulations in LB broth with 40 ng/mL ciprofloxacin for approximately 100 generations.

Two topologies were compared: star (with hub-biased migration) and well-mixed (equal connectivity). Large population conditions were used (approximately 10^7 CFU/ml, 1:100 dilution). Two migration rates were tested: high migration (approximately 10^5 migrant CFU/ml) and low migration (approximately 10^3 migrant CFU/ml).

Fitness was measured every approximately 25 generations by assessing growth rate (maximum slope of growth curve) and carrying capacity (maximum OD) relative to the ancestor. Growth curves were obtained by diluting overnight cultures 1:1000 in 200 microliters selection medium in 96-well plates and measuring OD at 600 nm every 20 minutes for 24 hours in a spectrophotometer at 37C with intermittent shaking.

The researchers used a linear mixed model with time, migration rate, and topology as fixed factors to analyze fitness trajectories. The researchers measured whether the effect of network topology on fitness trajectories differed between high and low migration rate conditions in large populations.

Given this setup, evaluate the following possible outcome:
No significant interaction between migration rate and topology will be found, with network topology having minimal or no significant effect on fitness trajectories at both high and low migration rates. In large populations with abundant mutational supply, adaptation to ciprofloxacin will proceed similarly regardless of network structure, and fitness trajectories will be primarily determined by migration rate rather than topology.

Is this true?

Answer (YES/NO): YES